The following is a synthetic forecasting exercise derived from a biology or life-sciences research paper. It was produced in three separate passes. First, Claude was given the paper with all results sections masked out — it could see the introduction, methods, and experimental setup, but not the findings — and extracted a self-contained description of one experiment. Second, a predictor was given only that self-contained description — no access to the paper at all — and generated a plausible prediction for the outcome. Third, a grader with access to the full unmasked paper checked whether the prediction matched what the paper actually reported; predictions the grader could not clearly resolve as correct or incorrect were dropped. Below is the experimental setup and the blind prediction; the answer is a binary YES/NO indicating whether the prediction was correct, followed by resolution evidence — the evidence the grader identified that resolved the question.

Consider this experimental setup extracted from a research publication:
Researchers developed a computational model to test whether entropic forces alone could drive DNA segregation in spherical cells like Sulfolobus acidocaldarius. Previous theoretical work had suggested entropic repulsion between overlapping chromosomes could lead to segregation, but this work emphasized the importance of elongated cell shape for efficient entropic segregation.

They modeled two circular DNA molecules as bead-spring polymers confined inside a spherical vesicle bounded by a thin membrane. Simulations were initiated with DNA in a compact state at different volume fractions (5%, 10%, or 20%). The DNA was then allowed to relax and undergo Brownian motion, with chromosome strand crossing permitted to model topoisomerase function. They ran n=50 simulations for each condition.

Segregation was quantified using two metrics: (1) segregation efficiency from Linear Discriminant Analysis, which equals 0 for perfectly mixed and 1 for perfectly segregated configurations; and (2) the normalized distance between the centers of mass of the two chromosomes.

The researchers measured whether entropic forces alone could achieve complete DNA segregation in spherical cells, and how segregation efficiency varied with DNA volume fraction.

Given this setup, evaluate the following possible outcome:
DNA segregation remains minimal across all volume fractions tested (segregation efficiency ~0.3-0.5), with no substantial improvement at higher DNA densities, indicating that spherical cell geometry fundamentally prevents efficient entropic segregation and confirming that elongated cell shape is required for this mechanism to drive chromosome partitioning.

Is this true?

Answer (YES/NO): NO